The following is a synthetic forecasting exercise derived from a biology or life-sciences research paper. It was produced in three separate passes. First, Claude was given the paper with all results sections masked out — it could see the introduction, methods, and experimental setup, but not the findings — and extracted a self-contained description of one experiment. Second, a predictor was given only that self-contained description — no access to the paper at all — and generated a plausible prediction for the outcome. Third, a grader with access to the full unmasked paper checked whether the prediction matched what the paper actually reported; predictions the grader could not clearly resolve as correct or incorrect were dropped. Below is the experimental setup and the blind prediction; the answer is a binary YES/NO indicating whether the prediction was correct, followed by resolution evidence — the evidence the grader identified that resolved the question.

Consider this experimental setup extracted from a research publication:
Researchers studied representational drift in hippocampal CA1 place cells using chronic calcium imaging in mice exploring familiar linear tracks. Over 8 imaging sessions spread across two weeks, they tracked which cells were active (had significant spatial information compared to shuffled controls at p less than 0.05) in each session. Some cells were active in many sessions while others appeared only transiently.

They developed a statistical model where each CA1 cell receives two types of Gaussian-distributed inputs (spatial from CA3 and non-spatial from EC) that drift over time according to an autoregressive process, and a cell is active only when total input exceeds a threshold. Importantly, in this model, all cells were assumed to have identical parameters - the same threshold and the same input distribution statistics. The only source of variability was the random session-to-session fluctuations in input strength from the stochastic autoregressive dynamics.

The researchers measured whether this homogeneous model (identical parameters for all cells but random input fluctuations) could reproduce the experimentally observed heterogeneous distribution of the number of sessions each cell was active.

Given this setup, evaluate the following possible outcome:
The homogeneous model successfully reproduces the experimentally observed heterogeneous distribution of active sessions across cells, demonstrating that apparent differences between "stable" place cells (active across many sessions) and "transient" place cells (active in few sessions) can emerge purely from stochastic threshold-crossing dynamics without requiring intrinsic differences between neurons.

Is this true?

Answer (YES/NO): YES